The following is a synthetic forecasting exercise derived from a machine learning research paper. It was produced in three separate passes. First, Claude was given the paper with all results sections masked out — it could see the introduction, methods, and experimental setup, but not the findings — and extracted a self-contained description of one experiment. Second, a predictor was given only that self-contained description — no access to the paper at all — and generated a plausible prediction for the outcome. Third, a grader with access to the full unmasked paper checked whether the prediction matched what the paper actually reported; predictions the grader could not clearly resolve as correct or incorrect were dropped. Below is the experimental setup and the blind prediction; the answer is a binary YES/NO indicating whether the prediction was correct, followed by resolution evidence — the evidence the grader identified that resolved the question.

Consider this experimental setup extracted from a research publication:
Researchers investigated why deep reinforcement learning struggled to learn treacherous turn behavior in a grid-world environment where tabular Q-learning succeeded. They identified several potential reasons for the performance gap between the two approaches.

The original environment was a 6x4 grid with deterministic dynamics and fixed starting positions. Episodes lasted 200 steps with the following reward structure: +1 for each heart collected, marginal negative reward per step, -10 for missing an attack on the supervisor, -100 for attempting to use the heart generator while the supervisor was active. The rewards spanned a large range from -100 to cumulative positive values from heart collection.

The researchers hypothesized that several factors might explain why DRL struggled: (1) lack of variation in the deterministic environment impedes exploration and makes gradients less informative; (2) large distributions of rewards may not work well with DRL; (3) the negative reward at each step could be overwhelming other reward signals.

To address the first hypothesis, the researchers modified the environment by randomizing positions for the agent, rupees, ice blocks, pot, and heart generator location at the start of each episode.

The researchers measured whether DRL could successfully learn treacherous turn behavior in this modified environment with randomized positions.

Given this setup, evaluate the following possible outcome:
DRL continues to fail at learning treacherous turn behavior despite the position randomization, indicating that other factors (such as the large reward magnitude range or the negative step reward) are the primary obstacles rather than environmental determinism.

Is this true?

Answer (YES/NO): NO